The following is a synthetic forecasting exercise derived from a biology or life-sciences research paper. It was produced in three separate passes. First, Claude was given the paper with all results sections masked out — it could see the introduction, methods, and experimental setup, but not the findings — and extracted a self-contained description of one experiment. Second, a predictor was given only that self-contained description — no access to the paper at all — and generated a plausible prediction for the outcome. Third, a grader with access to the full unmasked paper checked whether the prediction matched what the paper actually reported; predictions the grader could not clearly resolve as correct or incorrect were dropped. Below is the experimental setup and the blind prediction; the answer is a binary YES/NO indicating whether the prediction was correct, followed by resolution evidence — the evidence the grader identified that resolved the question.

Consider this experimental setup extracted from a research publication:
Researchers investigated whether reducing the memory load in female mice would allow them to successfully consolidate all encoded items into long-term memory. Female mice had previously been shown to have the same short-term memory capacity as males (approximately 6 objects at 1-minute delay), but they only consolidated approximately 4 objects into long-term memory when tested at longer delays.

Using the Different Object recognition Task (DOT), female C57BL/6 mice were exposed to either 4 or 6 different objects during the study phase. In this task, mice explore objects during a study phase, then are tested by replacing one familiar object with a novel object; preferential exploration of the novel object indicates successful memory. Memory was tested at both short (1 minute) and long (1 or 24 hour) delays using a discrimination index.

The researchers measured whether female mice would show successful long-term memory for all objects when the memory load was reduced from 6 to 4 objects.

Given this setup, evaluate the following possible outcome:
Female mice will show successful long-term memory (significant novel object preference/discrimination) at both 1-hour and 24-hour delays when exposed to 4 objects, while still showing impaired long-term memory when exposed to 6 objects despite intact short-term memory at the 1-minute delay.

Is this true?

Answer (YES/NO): YES